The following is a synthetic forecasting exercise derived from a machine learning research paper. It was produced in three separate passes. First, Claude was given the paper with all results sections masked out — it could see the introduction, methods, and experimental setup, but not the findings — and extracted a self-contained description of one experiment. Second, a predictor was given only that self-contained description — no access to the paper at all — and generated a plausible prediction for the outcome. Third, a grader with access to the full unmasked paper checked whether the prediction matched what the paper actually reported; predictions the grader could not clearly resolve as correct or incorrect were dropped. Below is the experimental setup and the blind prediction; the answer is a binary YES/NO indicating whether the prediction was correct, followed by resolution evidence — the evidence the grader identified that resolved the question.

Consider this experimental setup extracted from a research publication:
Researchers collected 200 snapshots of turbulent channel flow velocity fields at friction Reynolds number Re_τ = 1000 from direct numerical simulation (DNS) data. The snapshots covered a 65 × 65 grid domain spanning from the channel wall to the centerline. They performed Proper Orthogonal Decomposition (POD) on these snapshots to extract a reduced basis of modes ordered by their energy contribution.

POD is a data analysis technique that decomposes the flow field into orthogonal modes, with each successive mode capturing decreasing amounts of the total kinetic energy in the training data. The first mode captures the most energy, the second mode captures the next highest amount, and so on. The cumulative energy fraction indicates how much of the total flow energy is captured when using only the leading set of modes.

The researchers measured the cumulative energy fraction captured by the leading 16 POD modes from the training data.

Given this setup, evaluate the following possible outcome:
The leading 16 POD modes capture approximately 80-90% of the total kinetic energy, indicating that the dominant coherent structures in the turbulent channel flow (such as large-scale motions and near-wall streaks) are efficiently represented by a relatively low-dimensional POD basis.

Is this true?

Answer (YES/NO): YES